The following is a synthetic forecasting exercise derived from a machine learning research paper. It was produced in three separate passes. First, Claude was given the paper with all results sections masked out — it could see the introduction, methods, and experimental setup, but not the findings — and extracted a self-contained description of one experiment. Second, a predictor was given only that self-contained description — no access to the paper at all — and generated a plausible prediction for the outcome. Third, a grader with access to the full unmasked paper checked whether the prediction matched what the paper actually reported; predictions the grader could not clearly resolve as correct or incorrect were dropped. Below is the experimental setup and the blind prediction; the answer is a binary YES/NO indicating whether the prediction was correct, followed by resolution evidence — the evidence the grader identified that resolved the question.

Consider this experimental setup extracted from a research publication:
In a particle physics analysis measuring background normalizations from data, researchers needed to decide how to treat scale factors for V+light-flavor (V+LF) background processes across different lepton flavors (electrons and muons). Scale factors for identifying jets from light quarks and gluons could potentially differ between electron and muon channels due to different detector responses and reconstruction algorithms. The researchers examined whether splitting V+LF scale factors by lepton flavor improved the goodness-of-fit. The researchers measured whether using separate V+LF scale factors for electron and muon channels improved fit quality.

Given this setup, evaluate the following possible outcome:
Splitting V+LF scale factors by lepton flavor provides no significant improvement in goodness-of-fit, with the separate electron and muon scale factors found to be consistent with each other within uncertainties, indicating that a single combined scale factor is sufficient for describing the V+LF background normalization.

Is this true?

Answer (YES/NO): NO